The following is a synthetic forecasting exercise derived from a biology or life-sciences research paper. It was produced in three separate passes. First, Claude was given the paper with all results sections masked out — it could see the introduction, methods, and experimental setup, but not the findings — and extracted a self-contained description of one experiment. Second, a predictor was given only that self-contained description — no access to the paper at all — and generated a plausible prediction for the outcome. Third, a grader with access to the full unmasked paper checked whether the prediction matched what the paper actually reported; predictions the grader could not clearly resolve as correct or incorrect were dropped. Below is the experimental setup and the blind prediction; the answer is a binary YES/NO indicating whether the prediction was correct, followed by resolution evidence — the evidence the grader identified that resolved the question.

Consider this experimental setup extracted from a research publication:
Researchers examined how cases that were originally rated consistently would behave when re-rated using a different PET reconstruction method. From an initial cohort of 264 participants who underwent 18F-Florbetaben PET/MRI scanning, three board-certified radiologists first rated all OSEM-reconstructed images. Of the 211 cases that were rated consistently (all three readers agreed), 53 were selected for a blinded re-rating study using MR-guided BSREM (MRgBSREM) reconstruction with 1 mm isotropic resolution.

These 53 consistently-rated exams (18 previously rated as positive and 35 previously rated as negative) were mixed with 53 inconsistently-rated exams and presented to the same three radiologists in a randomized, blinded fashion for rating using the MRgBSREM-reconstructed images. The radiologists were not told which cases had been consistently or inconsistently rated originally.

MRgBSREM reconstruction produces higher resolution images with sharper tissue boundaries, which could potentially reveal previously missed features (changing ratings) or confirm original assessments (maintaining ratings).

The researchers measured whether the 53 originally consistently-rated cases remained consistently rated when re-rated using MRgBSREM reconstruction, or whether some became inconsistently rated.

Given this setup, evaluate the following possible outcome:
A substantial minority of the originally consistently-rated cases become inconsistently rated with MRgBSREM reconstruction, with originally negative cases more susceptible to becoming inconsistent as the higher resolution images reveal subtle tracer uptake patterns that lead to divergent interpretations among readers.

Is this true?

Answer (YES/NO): NO